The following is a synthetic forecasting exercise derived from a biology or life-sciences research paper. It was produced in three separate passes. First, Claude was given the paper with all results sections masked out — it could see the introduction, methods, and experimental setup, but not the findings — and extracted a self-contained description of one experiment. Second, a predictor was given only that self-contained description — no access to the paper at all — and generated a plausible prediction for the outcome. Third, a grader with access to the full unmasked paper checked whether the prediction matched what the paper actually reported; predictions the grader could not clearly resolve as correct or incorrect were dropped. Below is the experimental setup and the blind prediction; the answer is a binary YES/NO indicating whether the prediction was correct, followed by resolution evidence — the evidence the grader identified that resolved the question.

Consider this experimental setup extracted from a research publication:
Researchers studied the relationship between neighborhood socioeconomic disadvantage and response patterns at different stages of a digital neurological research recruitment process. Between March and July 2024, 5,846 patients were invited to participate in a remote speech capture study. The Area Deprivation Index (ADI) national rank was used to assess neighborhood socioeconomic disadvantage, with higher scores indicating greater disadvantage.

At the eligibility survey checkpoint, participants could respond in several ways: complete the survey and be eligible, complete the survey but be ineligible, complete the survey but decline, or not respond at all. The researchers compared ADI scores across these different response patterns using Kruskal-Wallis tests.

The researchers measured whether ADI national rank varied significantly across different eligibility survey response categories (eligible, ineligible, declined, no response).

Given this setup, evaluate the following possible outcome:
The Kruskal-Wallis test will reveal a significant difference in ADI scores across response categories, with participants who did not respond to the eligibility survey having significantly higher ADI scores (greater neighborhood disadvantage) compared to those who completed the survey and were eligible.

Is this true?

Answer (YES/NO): NO